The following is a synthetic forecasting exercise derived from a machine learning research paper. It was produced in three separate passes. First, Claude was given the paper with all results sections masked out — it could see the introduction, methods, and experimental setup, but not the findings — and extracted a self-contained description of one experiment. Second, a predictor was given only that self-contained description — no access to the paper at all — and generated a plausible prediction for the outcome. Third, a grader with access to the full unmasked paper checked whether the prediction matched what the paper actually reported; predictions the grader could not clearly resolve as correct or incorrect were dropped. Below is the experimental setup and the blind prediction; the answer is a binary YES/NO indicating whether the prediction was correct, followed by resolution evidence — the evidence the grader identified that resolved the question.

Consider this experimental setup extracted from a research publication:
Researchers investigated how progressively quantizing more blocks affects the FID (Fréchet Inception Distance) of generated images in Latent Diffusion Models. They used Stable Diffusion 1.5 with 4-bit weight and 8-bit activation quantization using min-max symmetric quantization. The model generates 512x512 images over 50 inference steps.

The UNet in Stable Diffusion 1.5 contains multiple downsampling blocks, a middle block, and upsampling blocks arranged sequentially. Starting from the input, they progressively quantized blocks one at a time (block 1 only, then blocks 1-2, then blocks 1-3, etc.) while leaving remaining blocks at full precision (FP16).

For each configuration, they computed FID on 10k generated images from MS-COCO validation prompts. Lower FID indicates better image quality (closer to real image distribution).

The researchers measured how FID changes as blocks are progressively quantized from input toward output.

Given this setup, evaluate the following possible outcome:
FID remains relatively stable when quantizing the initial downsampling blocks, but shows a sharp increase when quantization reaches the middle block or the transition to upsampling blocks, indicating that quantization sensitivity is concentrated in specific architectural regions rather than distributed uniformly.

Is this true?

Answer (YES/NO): NO